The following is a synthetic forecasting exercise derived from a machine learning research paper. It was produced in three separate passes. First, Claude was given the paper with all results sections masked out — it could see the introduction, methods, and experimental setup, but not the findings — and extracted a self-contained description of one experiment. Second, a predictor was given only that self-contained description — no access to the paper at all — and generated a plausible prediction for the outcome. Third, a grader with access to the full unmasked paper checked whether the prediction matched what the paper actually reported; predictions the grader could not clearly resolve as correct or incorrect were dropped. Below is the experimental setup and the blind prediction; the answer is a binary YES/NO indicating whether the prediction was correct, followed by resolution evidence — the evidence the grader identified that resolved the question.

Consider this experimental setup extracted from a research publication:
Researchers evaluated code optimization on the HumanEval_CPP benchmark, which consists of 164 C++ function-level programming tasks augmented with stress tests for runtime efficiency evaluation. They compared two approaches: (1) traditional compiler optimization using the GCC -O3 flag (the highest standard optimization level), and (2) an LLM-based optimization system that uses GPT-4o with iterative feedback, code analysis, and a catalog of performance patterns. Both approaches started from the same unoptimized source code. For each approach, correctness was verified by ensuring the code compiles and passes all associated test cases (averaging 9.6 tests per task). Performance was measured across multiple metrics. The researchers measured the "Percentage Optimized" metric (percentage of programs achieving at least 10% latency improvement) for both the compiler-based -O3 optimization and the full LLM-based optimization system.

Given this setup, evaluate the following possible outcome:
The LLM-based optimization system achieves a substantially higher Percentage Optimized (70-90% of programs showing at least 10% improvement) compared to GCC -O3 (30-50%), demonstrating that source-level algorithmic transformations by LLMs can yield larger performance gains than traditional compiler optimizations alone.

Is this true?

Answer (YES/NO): NO